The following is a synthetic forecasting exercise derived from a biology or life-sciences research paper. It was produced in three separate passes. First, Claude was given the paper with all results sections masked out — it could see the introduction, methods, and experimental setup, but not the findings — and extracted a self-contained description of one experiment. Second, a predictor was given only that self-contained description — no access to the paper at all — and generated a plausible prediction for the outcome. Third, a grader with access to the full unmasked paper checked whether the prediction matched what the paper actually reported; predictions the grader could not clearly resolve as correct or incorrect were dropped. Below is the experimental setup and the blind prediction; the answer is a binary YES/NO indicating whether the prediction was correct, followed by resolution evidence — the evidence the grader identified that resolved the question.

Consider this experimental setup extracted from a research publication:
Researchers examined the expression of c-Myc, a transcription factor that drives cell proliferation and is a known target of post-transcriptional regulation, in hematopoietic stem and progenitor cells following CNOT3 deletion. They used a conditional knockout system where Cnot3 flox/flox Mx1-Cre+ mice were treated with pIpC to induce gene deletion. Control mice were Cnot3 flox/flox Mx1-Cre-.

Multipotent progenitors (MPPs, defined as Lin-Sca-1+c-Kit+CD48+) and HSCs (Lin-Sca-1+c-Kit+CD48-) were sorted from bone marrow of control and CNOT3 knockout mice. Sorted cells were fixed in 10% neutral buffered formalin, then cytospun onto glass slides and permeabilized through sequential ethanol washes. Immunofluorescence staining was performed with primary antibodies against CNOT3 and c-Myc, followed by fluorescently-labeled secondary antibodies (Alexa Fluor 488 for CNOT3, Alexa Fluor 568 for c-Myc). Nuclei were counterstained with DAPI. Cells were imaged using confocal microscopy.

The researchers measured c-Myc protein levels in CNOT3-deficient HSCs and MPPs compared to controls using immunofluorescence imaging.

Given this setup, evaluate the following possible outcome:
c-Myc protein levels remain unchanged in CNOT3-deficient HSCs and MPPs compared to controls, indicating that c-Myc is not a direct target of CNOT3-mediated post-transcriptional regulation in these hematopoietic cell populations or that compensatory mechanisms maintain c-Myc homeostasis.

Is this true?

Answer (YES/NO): NO